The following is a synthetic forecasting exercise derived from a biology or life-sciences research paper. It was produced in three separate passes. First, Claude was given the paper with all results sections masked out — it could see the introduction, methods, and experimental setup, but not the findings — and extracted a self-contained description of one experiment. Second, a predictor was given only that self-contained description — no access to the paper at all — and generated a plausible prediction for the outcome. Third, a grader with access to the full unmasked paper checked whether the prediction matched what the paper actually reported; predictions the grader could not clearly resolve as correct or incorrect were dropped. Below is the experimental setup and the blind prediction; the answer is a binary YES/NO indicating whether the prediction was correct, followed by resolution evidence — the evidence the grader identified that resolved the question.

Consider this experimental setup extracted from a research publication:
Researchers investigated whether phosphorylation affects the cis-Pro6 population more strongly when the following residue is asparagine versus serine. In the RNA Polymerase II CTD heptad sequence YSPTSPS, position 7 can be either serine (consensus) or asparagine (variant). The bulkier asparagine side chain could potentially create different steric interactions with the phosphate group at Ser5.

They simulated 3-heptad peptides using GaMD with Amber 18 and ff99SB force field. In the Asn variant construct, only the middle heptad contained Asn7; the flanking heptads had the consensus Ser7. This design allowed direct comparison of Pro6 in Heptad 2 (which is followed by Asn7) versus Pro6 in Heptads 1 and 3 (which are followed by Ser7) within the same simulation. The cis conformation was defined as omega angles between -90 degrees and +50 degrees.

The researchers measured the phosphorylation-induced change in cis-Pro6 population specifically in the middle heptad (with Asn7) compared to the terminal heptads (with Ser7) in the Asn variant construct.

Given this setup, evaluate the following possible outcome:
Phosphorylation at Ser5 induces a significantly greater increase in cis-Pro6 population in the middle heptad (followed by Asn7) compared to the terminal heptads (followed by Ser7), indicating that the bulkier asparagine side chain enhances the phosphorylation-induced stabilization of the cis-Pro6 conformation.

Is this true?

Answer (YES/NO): YES